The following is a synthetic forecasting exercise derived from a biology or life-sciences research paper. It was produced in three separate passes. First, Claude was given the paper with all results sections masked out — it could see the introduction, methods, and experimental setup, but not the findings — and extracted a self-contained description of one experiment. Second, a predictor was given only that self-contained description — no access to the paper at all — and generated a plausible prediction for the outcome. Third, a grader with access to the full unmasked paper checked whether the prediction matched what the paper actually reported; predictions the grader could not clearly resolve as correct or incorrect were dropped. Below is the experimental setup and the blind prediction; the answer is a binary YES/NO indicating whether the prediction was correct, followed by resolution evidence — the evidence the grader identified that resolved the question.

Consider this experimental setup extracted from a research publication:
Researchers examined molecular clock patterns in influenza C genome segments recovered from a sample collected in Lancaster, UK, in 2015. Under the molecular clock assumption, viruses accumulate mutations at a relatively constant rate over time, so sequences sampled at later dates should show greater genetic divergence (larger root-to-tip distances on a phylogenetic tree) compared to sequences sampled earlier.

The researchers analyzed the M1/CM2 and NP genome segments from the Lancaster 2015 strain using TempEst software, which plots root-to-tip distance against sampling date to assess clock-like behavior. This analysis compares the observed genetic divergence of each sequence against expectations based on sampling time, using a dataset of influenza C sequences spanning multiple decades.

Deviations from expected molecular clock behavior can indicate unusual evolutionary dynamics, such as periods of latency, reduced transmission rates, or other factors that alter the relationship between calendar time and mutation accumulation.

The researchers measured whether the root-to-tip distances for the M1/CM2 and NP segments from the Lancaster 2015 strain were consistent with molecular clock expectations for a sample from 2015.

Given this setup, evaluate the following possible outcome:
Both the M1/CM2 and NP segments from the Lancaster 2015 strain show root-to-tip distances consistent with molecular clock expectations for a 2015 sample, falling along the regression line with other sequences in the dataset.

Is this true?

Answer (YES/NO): NO